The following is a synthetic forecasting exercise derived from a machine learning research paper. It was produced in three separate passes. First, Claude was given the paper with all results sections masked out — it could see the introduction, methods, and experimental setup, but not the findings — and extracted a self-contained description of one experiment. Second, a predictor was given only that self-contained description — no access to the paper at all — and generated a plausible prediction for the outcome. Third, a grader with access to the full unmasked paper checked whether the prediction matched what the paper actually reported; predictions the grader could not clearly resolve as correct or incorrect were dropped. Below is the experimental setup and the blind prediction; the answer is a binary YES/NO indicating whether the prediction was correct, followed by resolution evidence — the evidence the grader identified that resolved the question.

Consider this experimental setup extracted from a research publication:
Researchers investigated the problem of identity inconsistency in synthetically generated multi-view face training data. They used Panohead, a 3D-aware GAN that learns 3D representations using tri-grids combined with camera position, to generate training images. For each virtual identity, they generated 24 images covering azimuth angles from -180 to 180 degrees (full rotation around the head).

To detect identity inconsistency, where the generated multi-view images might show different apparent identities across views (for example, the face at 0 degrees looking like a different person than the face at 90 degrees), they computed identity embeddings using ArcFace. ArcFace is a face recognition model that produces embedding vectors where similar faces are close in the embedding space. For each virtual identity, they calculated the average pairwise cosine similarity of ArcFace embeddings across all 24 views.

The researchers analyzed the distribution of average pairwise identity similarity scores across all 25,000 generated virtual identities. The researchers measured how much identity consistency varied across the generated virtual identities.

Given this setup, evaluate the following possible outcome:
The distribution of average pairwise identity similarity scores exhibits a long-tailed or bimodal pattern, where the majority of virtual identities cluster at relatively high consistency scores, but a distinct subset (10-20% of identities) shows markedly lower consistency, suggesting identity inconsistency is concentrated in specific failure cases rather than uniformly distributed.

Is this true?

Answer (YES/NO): NO